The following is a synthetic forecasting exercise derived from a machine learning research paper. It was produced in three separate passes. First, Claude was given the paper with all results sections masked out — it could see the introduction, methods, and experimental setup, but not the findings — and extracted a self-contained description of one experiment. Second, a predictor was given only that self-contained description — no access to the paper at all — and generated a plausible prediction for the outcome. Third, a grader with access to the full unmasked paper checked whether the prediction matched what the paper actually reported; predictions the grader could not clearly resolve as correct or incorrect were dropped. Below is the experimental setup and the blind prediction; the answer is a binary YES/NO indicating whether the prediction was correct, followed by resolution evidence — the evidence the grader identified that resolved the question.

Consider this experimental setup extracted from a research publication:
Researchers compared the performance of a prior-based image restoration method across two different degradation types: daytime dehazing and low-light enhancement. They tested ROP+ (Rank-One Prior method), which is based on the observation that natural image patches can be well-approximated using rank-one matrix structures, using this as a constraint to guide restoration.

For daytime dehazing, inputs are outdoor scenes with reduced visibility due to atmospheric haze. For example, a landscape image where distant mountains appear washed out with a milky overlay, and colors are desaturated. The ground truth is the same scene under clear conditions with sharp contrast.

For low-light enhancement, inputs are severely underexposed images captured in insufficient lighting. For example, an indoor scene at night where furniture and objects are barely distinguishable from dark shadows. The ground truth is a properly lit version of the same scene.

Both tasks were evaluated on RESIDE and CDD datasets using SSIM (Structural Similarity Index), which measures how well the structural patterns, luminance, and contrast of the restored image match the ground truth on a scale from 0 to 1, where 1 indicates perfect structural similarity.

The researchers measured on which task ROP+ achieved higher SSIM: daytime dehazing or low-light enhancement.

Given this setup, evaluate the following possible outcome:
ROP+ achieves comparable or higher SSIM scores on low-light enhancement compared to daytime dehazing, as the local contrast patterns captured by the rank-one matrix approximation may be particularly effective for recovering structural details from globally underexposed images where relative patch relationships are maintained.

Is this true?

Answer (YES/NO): NO